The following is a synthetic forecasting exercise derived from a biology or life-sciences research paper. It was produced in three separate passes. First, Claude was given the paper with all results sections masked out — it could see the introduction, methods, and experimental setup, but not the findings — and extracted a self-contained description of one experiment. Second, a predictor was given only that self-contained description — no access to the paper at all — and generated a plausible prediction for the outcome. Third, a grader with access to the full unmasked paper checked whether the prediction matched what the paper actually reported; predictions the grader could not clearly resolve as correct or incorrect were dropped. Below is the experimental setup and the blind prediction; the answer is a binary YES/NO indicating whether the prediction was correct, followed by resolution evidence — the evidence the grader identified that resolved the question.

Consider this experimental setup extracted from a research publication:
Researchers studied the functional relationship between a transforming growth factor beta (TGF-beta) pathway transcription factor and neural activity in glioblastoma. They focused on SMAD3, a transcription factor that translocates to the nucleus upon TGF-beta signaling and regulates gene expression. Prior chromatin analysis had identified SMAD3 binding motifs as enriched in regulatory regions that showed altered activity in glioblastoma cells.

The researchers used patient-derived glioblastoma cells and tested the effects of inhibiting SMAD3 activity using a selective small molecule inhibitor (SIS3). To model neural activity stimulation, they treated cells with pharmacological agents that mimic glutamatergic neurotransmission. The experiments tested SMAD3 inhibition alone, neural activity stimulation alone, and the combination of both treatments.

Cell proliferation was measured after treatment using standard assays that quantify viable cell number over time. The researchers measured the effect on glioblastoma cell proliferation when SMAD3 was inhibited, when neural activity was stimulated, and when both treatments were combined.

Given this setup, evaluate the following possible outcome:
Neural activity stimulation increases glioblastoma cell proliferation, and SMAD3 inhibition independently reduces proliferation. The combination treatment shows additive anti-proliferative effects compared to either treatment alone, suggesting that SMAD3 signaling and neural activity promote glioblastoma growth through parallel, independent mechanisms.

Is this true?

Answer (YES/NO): NO